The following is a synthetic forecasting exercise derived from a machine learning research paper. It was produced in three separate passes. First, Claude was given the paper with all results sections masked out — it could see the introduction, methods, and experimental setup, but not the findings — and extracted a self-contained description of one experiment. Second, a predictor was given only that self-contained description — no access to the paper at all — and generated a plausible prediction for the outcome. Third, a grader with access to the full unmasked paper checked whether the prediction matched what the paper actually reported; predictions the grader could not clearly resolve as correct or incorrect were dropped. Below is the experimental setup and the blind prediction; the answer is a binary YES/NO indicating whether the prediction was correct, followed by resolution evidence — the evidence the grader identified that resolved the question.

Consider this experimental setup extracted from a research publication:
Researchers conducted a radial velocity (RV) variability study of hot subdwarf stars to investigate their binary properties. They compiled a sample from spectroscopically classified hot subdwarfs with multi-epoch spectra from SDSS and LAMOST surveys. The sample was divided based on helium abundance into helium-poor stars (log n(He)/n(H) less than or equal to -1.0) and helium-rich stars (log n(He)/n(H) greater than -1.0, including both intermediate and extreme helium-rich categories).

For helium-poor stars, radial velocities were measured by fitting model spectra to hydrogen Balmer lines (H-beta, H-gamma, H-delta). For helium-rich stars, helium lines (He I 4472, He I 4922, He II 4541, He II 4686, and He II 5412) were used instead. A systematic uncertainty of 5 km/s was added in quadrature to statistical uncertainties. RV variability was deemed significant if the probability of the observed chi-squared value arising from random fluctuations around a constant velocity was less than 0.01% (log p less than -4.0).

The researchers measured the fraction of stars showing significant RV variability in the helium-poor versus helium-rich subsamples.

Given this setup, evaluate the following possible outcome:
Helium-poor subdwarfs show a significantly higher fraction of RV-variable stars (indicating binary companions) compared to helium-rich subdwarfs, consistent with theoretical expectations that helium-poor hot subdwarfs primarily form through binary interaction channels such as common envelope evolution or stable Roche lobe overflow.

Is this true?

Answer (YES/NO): YES